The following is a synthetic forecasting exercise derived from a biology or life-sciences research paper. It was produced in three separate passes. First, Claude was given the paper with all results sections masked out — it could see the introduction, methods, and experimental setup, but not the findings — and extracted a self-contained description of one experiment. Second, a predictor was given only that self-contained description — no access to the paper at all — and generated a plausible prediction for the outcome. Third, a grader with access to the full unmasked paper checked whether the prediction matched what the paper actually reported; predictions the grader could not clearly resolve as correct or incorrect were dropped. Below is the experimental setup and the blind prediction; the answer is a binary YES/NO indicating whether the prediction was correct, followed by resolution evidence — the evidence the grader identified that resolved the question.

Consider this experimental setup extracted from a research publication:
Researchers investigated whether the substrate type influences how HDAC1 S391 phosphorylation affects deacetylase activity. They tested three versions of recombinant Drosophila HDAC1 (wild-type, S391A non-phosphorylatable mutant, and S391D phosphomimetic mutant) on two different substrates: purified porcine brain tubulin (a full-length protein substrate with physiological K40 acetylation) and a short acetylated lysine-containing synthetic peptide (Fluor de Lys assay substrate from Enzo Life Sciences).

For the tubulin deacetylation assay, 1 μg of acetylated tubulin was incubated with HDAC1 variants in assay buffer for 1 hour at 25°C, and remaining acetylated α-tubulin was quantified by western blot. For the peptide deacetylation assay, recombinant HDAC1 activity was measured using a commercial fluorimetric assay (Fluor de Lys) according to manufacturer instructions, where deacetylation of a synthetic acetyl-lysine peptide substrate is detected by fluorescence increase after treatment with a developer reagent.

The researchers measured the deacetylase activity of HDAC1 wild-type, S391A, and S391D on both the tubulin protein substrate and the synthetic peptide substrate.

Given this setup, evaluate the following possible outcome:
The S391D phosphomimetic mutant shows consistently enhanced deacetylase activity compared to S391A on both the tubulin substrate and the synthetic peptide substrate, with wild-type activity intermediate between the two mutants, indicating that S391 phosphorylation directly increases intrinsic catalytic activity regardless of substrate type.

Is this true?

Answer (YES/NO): NO